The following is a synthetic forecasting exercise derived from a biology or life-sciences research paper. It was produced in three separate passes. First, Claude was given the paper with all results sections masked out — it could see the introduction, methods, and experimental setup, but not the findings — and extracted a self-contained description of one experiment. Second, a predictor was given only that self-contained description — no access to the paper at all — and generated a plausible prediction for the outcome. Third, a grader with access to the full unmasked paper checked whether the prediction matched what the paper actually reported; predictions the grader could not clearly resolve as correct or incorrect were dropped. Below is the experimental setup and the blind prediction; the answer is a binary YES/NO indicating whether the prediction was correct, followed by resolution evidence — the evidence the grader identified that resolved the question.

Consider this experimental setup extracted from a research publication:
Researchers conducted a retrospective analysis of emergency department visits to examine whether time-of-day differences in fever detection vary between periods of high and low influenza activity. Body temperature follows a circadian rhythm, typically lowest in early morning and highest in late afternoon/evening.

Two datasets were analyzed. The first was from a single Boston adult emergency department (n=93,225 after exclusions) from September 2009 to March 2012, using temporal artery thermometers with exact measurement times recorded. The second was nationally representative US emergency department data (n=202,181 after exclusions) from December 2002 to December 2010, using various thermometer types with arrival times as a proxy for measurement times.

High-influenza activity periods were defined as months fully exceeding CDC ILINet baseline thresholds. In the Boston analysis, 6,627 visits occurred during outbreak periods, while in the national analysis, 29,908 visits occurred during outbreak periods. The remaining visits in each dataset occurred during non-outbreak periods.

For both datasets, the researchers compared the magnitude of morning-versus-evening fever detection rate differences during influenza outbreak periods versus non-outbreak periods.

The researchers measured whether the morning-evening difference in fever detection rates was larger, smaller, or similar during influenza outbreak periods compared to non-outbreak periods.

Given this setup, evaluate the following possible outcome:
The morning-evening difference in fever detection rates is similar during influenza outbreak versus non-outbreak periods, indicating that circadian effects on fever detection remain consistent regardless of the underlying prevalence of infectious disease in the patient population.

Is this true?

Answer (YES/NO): NO